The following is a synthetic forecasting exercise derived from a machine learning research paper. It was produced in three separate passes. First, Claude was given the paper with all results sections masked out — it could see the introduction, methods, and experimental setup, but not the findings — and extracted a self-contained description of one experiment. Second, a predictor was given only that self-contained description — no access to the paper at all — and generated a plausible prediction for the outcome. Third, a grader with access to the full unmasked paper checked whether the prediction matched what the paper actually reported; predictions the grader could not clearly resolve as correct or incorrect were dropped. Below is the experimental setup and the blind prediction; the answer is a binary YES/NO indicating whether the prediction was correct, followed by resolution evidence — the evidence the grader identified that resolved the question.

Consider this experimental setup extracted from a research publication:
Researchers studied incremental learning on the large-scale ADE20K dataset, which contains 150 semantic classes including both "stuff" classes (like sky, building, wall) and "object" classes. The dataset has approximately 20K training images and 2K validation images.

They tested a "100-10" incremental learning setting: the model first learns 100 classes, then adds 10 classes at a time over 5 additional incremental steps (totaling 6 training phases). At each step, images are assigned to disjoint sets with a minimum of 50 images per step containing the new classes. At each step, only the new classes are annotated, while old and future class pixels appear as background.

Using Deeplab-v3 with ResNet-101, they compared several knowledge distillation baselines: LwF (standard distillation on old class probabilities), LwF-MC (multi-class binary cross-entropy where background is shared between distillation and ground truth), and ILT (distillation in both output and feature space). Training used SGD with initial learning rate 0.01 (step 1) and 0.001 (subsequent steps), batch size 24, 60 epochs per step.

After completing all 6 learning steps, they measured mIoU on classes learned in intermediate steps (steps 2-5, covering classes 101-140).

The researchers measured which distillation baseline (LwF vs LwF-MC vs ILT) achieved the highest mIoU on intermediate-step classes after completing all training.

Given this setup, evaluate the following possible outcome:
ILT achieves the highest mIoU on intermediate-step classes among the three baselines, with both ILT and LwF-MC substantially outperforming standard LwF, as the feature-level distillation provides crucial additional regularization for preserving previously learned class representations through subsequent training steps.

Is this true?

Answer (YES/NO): NO